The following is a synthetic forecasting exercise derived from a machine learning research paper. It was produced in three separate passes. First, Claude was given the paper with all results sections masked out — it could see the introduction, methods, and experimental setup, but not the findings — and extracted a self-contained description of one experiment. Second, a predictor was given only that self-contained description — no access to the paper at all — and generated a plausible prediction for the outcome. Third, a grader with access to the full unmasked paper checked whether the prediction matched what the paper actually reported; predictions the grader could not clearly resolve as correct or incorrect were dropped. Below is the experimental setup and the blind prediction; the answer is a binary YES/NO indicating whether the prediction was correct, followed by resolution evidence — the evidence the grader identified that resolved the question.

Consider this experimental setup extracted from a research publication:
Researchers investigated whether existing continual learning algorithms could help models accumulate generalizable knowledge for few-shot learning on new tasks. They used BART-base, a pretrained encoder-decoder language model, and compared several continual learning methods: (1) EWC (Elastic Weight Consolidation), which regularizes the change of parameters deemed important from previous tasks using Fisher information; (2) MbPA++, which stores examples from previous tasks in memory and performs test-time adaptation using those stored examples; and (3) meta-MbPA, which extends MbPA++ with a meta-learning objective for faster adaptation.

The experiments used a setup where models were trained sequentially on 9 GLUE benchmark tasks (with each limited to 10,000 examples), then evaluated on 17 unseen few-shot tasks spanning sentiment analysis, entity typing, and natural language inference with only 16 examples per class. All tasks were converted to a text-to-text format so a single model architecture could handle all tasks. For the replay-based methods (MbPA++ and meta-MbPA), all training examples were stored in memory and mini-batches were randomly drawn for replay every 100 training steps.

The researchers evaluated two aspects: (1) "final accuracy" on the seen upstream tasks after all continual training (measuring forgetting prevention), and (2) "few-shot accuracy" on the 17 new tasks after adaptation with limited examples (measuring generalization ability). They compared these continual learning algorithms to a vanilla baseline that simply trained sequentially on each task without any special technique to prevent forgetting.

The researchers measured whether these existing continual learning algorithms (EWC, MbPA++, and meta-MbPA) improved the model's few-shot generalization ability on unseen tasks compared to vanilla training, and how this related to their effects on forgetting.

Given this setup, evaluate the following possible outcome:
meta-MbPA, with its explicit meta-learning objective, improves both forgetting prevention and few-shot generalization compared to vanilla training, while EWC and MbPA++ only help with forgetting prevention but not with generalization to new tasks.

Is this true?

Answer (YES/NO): NO